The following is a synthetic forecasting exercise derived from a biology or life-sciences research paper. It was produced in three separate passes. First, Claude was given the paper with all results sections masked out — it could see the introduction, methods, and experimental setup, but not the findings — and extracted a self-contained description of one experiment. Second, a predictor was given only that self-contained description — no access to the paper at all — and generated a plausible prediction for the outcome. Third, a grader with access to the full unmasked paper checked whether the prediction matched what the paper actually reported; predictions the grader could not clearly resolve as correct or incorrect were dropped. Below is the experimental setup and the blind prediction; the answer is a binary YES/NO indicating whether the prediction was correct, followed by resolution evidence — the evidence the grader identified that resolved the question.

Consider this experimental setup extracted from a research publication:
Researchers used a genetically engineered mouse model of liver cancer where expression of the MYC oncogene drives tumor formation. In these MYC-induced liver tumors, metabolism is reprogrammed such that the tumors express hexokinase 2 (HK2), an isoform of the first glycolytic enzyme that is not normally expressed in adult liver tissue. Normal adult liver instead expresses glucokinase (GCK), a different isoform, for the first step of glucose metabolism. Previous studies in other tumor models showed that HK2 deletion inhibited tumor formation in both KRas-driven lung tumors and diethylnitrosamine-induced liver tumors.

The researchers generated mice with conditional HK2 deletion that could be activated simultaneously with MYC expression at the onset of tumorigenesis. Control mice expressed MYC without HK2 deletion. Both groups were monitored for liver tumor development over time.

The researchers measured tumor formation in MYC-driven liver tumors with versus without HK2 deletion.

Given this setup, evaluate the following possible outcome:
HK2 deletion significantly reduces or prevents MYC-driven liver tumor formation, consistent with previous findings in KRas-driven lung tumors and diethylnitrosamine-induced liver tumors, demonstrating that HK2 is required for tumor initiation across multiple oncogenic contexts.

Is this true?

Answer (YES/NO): NO